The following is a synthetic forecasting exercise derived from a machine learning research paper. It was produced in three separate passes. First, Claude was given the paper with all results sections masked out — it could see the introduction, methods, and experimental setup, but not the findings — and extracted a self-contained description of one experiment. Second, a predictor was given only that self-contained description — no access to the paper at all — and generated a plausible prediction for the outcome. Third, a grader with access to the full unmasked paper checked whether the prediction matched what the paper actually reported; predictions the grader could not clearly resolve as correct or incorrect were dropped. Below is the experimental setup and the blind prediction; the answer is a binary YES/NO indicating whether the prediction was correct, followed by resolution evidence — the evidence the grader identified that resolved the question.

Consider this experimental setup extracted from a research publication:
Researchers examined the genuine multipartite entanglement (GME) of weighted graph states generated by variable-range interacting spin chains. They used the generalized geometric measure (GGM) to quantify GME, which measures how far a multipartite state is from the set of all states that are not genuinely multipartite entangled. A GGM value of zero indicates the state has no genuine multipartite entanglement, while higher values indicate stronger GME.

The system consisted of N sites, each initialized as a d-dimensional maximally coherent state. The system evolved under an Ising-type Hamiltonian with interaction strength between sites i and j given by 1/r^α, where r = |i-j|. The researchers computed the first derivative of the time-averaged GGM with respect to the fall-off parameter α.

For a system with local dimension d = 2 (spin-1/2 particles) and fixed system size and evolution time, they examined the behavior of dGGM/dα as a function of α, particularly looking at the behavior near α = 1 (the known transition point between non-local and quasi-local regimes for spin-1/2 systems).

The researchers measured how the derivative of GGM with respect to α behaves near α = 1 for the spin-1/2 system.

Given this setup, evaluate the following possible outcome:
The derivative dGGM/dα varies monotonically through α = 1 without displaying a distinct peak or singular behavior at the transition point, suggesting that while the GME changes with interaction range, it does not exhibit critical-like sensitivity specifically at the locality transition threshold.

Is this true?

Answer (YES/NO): NO